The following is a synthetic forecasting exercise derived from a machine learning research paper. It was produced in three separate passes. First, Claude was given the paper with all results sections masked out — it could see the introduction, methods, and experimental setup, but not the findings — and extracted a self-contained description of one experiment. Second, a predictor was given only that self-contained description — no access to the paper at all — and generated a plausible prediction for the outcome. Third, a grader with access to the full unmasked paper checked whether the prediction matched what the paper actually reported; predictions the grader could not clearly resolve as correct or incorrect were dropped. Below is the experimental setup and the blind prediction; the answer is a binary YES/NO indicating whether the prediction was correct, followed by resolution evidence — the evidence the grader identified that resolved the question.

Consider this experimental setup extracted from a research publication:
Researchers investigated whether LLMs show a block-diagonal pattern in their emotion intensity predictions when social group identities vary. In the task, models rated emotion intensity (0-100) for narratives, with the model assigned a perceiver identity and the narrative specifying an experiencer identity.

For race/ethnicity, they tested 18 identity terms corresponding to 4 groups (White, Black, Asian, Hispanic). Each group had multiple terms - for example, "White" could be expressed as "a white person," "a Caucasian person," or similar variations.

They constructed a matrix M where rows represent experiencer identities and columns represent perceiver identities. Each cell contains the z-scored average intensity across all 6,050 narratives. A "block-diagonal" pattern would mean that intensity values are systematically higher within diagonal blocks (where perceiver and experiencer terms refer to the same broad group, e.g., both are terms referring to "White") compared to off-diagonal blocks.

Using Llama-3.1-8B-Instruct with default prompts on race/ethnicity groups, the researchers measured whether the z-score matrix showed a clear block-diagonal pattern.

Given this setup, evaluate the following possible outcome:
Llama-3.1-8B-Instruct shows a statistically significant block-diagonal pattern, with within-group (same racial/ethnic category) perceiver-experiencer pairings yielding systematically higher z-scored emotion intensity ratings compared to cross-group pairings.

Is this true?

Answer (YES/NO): YES